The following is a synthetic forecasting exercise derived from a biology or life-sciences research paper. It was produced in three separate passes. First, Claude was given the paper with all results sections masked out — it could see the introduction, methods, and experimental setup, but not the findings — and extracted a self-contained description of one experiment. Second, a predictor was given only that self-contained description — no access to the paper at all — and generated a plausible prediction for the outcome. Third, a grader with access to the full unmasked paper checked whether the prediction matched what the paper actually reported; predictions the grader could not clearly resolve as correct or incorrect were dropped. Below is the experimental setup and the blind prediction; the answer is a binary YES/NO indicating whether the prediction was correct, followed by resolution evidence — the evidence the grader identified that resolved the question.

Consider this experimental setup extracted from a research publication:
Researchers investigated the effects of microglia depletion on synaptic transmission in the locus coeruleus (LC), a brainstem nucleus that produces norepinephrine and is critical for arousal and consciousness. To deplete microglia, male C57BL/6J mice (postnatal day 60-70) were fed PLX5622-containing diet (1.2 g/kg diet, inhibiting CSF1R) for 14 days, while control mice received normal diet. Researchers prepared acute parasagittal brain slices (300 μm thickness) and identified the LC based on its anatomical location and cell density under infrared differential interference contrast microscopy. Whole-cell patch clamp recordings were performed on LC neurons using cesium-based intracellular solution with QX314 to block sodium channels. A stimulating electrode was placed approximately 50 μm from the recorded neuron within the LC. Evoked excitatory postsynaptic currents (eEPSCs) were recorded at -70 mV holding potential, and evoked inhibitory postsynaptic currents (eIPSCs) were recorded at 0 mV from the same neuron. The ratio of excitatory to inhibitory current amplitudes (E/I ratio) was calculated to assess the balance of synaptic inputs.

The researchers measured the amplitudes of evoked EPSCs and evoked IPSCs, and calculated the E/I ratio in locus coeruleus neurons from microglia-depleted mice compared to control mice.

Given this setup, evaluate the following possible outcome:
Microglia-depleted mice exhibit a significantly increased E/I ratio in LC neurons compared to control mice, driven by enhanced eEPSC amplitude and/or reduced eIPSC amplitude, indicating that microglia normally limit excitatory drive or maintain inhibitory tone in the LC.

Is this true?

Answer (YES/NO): YES